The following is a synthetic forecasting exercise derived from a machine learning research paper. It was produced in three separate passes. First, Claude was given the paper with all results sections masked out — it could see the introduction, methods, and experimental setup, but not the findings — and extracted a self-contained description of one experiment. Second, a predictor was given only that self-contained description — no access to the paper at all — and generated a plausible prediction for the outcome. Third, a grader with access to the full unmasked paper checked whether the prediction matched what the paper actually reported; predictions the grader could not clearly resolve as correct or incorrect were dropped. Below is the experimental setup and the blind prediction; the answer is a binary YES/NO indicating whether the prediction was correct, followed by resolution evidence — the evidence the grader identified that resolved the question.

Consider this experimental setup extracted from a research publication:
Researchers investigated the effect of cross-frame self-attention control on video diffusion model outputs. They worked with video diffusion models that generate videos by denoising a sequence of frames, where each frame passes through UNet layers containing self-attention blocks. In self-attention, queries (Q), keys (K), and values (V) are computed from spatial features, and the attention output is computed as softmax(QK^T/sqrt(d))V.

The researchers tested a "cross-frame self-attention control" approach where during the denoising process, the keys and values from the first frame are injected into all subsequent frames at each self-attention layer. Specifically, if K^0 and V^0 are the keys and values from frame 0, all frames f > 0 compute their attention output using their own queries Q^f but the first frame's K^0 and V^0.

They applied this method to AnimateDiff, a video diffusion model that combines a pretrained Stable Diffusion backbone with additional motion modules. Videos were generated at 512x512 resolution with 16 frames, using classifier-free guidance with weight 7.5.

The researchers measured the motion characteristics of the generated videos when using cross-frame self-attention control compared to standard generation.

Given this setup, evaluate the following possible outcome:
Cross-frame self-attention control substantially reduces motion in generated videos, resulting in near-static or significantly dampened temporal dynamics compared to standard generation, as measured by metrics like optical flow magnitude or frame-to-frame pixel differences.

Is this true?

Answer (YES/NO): YES